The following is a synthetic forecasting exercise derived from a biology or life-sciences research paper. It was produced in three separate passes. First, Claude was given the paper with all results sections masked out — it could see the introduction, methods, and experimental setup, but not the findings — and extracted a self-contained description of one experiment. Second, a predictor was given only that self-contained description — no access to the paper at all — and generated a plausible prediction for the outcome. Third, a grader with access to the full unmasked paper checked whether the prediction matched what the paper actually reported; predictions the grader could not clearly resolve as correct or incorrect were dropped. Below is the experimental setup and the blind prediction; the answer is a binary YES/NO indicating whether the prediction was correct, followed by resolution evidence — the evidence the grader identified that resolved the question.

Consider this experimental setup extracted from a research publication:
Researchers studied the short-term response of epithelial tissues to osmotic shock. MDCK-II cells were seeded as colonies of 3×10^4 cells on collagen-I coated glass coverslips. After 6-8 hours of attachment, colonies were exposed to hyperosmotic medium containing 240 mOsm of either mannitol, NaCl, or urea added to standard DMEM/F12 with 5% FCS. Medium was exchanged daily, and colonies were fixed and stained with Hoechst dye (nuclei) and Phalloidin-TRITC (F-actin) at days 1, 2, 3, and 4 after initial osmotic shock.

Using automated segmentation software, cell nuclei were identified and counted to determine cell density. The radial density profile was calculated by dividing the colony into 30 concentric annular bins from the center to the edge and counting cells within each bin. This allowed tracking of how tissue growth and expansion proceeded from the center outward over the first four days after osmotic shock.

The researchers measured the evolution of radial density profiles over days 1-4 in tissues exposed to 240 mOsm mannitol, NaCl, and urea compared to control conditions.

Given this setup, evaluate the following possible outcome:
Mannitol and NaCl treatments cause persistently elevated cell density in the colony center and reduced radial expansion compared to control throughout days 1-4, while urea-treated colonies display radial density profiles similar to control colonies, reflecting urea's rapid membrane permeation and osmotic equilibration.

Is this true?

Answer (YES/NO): NO